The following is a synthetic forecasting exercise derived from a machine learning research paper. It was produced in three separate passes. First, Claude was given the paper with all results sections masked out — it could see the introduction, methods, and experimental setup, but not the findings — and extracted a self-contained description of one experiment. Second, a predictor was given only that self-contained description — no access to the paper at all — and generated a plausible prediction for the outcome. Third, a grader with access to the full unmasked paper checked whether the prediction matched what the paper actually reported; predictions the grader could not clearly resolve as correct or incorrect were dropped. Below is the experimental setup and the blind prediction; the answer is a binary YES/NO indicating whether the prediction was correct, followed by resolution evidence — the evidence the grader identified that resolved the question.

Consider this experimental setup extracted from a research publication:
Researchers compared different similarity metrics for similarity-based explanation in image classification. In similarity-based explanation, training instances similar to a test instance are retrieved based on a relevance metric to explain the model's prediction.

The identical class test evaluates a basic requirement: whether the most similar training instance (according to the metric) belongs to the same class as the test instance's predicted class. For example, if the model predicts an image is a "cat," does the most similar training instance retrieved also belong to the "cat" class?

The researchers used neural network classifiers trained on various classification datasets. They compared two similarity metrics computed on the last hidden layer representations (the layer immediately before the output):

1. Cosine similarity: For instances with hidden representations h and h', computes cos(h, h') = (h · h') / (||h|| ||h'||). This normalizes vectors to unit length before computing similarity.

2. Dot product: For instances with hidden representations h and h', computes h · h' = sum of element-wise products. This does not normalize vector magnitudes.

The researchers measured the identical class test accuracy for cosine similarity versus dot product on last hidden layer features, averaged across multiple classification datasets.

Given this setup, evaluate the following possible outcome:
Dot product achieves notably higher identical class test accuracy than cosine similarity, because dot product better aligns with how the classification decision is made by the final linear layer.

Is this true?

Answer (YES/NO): NO